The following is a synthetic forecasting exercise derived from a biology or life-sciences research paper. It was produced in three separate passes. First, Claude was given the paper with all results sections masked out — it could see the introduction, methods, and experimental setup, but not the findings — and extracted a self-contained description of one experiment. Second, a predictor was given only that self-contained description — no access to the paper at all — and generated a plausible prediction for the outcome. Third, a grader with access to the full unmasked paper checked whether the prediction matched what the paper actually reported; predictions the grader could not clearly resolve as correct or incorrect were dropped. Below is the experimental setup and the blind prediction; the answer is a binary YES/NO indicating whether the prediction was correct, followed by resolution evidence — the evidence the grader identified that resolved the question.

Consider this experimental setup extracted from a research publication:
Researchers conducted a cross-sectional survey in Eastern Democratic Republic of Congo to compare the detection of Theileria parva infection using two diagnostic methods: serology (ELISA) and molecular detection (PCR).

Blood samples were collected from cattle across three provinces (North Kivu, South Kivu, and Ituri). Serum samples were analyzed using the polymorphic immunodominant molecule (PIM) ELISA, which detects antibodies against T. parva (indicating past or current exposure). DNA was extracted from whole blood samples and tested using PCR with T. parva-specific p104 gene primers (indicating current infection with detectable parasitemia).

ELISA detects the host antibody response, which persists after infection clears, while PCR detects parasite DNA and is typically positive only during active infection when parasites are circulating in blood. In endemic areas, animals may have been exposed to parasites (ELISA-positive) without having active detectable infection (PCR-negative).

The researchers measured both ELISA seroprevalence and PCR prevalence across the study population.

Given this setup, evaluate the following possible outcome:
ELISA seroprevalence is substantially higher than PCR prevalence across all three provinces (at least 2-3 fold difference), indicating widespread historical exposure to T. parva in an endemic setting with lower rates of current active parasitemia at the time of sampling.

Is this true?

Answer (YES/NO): NO